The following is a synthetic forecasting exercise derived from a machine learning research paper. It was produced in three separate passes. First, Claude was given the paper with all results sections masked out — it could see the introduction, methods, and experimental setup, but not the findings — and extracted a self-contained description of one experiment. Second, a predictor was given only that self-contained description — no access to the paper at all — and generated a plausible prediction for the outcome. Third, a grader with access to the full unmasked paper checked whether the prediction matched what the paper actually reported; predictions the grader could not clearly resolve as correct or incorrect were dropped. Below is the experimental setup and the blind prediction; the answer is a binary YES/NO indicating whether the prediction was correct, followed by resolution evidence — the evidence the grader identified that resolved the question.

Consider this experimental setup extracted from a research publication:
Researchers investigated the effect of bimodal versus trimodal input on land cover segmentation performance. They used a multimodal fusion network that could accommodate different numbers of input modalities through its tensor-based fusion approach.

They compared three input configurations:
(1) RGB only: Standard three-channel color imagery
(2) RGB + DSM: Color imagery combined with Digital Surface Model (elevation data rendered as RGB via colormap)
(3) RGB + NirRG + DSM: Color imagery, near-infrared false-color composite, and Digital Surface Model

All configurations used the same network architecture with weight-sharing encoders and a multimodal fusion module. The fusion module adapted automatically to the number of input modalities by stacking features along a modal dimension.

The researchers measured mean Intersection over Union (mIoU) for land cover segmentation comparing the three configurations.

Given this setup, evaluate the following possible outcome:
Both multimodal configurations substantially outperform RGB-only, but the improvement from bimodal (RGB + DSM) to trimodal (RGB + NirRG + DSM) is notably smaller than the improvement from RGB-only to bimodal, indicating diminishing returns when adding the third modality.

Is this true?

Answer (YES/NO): YES